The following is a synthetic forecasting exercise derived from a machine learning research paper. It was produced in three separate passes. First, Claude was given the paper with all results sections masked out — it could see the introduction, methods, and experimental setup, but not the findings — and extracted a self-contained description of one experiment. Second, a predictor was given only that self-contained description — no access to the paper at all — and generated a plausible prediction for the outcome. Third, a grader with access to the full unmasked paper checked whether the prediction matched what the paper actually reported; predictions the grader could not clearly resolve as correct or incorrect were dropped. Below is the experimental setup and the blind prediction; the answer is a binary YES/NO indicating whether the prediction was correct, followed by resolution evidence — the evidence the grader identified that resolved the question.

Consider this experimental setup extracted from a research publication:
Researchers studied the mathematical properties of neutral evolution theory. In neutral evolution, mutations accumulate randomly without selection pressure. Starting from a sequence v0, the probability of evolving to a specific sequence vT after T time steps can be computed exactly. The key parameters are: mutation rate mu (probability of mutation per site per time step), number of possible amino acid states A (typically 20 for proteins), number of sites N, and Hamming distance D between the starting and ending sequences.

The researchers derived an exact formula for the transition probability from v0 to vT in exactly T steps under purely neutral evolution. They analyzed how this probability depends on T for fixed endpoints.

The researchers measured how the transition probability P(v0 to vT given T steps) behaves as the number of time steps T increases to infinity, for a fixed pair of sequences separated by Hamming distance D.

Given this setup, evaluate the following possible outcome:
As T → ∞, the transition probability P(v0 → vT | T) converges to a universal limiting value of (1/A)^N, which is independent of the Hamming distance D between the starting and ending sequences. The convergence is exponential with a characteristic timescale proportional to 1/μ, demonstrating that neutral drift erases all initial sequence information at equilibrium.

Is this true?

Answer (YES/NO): NO